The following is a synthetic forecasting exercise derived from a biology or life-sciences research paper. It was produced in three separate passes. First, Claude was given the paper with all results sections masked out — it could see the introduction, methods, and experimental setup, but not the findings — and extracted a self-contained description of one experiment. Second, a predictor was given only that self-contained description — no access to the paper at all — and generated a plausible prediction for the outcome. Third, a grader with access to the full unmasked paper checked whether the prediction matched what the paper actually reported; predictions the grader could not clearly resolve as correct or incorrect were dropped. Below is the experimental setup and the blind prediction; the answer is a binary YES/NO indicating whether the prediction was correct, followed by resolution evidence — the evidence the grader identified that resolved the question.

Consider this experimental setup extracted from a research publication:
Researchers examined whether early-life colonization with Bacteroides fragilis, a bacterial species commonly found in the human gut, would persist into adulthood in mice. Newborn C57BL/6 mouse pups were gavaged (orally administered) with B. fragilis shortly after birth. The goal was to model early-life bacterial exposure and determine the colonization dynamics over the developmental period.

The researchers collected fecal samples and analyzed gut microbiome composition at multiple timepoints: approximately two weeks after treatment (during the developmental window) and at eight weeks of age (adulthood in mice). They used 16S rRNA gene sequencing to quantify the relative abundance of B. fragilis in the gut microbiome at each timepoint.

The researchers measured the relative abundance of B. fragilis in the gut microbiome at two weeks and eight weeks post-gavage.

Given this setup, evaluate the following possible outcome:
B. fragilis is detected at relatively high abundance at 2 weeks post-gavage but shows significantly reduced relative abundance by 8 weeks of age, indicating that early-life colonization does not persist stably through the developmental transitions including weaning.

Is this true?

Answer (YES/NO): YES